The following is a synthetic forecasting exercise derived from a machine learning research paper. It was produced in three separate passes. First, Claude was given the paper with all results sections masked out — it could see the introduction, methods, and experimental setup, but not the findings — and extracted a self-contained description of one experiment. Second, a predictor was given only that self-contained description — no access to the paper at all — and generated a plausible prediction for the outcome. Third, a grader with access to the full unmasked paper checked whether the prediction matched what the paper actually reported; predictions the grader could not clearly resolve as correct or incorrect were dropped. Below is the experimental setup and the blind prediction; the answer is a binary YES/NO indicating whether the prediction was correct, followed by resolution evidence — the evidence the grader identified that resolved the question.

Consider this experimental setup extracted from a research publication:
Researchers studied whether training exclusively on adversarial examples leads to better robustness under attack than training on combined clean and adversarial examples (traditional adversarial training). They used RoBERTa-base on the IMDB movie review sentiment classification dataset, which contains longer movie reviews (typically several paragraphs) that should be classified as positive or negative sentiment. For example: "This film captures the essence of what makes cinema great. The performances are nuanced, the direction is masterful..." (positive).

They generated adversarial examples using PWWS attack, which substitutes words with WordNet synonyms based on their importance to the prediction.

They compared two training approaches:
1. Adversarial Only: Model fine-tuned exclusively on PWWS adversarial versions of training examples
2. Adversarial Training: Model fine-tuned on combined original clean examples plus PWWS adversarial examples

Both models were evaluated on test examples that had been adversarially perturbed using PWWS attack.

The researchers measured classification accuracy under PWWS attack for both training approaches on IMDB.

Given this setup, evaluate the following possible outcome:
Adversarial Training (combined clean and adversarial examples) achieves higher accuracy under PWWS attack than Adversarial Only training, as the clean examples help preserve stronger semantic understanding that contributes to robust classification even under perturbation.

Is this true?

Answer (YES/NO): NO